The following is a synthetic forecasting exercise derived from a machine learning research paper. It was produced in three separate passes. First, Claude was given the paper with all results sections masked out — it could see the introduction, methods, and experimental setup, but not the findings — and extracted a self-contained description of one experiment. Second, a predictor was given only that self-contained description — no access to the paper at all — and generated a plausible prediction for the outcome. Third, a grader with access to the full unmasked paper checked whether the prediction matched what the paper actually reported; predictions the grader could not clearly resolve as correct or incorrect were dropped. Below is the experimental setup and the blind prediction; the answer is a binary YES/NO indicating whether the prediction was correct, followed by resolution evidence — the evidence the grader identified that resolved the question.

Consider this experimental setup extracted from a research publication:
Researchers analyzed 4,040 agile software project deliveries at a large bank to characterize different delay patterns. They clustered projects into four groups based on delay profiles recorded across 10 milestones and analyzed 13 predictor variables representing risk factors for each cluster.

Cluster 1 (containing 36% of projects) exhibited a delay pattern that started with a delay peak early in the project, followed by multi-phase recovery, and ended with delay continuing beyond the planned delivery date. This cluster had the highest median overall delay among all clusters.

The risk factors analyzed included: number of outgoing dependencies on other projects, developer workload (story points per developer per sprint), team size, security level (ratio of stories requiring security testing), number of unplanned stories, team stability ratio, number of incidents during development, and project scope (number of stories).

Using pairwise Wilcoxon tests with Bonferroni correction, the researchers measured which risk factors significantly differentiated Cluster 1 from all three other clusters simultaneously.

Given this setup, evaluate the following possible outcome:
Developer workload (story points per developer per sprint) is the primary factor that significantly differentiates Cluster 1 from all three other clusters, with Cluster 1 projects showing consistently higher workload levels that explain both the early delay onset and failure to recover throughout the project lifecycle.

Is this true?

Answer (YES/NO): NO